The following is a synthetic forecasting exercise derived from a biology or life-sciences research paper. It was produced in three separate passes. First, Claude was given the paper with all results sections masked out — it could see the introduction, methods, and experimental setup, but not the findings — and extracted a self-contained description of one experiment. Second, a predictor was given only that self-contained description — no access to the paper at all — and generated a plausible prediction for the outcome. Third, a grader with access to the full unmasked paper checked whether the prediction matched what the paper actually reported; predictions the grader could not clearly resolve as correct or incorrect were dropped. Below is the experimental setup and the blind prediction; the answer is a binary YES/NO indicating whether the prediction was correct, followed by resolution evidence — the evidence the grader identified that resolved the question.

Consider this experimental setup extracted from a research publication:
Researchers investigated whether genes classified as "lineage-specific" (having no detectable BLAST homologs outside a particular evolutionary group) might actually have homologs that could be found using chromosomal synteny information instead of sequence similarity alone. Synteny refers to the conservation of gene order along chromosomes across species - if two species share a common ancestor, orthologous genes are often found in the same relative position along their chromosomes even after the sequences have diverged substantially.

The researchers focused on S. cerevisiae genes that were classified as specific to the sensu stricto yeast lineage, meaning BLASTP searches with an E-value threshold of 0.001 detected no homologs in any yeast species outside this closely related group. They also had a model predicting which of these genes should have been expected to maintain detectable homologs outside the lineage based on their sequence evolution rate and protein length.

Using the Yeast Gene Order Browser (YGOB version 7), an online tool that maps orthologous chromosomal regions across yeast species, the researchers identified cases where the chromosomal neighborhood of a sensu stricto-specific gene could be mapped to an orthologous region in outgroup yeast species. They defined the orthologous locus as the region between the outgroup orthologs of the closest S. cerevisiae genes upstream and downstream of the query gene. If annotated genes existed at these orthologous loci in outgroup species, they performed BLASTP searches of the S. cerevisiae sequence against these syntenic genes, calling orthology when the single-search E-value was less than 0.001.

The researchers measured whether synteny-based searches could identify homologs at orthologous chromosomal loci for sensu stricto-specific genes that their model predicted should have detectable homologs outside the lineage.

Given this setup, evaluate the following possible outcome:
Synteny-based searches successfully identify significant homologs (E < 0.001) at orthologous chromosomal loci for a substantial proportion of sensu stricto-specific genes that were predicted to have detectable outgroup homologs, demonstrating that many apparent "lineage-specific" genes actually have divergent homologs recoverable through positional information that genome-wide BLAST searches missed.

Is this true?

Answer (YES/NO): YES